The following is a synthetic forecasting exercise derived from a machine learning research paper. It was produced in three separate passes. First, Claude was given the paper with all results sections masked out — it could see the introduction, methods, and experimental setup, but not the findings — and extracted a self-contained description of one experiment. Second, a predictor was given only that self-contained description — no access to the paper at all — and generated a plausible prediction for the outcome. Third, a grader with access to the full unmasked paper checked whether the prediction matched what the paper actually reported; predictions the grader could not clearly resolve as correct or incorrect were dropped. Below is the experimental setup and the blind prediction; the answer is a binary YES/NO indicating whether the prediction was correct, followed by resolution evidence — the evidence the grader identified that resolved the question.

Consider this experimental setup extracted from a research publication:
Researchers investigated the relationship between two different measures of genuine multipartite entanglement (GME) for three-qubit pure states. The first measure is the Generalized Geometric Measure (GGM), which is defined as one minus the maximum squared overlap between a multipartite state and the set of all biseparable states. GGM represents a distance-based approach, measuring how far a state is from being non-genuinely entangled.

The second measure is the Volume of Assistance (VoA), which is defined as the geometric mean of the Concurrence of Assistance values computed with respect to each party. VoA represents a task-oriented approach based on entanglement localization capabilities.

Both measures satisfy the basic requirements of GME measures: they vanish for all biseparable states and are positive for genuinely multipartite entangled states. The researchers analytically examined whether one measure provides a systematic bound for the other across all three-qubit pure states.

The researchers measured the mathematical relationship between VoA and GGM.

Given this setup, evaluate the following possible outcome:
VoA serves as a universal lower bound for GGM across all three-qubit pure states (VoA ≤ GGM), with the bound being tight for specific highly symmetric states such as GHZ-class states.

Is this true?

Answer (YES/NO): NO